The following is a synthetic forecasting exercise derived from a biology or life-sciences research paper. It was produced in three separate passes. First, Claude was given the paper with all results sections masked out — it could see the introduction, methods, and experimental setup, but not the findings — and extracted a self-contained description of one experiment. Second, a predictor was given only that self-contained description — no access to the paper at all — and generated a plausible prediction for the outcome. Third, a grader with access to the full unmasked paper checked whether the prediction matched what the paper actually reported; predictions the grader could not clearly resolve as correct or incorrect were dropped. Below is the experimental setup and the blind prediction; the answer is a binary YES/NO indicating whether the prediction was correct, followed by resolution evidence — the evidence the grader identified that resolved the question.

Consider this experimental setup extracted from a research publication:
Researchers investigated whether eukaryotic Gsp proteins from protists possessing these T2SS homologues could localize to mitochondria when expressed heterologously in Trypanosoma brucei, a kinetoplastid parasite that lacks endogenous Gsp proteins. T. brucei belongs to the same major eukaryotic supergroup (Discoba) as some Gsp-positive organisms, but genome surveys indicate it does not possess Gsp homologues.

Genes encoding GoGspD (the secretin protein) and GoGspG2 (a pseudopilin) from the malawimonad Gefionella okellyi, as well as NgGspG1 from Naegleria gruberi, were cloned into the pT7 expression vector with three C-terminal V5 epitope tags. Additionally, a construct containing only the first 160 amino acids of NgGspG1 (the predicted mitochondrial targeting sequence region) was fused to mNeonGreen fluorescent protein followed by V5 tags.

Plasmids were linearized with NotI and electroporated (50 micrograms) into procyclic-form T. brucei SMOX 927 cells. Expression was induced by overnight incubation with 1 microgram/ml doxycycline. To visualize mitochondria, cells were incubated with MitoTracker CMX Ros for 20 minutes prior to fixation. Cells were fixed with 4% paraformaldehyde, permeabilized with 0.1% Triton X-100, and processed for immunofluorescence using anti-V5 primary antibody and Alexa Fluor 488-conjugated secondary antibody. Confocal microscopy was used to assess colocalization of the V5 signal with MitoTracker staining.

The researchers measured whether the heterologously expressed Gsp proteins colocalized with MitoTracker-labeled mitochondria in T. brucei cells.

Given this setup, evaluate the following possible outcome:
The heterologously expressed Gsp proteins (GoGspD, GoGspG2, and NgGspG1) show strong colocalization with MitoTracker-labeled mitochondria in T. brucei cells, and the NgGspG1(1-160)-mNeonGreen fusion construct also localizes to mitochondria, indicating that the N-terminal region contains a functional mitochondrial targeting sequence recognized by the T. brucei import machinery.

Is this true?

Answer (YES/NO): NO